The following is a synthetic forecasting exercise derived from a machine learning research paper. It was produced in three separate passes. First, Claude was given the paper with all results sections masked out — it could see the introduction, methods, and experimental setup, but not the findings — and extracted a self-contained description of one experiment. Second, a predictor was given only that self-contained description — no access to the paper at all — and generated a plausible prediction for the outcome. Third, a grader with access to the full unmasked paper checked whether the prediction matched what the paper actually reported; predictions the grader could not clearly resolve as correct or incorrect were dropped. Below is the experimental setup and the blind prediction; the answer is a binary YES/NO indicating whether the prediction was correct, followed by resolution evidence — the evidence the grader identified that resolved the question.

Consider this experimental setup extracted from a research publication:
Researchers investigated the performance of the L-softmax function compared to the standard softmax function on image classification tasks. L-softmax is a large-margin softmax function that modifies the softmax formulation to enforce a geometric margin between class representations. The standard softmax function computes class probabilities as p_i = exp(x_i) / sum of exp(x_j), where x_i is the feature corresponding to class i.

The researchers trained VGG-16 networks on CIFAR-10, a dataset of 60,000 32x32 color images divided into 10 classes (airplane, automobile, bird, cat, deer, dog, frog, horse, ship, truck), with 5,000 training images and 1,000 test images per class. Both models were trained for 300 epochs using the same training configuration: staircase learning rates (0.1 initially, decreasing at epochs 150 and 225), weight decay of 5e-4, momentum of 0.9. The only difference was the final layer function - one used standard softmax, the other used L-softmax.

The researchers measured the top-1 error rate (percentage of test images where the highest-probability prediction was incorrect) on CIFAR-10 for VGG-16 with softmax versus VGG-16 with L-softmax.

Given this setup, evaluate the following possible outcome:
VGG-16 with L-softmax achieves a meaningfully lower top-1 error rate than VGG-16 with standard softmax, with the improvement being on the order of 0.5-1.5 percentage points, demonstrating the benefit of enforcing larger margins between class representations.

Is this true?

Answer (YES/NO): NO